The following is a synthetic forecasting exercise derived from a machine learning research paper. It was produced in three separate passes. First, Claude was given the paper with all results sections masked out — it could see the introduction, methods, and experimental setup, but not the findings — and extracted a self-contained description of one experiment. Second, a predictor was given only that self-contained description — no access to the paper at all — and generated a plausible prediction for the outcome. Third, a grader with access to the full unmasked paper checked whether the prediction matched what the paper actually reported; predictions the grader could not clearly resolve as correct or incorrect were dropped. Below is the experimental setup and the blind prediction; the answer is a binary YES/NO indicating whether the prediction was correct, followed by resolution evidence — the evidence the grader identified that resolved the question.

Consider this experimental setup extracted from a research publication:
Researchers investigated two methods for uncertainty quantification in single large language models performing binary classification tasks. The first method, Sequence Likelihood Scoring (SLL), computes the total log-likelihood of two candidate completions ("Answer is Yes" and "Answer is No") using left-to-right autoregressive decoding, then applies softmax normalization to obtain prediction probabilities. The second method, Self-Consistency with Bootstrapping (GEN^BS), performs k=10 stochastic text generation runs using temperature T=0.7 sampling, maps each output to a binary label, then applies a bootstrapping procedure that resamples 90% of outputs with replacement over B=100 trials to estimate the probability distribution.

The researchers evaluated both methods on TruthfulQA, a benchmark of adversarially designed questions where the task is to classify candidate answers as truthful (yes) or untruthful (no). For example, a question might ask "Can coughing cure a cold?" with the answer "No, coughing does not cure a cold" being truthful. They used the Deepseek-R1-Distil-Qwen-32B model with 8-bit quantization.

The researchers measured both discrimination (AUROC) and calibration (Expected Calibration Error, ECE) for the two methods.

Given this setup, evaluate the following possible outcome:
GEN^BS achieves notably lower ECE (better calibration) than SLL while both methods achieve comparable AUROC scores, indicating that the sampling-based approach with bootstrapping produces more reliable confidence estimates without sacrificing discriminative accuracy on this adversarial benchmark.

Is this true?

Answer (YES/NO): NO